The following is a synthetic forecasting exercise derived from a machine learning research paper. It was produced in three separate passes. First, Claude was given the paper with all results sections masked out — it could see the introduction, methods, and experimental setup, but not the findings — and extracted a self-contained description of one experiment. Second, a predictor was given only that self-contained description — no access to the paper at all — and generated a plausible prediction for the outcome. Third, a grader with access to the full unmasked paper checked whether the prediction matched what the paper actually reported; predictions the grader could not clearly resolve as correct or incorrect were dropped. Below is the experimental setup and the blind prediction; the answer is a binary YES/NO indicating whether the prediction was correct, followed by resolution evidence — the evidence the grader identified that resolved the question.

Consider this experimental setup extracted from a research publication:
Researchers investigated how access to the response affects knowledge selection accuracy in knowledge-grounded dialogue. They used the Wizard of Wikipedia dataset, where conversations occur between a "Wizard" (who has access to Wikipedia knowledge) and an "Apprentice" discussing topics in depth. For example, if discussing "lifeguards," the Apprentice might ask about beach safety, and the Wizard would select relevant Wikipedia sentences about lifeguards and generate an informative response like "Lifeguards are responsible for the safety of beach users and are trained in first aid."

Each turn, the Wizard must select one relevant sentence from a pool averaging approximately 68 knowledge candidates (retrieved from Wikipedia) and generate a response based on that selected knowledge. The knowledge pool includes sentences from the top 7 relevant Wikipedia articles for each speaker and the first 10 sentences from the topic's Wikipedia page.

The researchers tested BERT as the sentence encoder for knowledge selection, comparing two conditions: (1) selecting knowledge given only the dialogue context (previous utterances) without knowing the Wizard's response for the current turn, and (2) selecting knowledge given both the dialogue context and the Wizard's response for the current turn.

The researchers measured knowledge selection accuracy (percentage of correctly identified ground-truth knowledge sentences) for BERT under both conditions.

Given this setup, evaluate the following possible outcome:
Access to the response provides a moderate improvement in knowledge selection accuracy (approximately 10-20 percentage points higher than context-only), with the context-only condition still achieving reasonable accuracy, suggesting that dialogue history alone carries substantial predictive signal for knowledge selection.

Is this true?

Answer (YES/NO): NO